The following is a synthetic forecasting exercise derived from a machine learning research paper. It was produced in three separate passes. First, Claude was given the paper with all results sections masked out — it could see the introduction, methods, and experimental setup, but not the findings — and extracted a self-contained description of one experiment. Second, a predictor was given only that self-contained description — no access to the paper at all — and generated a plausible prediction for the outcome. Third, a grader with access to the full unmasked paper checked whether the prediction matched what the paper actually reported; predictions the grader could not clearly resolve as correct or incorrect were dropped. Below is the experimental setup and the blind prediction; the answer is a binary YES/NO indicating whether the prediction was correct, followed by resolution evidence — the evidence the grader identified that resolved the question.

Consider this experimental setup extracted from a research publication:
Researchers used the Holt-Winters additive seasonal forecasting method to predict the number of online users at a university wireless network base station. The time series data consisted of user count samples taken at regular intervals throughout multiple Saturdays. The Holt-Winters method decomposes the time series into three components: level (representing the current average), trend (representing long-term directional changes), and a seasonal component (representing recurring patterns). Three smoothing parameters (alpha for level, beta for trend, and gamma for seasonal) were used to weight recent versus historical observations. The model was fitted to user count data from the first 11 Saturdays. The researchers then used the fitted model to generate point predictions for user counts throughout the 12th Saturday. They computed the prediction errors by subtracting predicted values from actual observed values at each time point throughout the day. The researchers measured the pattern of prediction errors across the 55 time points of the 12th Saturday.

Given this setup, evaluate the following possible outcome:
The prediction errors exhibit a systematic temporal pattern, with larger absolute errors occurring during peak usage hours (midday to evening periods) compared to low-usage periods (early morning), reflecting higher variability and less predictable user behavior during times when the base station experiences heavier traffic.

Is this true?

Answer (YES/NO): NO